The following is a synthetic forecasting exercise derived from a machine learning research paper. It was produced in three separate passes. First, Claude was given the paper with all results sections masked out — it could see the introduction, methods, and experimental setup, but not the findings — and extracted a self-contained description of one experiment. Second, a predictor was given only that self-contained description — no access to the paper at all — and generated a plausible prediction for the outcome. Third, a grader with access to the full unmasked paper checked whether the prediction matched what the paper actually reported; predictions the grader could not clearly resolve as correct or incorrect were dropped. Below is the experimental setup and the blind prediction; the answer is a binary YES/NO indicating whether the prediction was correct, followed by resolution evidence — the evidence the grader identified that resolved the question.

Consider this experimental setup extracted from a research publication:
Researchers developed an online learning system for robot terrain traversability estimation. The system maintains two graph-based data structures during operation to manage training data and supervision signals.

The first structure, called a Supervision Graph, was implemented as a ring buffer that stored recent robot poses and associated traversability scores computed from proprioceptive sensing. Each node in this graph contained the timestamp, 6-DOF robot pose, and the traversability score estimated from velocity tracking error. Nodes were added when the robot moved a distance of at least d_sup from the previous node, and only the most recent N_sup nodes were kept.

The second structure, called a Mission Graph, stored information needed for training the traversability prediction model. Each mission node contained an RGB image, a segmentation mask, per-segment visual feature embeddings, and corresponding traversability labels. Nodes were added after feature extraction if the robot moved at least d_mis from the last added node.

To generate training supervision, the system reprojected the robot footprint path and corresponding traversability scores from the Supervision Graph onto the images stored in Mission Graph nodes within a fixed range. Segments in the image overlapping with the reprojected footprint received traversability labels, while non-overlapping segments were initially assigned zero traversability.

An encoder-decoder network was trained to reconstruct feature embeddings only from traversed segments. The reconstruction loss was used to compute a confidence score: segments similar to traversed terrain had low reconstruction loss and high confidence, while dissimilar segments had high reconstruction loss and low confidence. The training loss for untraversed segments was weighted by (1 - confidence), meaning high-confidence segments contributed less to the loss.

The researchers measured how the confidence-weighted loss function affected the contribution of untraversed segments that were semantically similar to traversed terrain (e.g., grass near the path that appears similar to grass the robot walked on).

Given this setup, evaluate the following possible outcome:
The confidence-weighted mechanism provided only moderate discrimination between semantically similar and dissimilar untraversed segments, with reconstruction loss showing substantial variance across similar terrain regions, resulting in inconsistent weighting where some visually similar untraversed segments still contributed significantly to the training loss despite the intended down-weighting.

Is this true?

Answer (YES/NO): NO